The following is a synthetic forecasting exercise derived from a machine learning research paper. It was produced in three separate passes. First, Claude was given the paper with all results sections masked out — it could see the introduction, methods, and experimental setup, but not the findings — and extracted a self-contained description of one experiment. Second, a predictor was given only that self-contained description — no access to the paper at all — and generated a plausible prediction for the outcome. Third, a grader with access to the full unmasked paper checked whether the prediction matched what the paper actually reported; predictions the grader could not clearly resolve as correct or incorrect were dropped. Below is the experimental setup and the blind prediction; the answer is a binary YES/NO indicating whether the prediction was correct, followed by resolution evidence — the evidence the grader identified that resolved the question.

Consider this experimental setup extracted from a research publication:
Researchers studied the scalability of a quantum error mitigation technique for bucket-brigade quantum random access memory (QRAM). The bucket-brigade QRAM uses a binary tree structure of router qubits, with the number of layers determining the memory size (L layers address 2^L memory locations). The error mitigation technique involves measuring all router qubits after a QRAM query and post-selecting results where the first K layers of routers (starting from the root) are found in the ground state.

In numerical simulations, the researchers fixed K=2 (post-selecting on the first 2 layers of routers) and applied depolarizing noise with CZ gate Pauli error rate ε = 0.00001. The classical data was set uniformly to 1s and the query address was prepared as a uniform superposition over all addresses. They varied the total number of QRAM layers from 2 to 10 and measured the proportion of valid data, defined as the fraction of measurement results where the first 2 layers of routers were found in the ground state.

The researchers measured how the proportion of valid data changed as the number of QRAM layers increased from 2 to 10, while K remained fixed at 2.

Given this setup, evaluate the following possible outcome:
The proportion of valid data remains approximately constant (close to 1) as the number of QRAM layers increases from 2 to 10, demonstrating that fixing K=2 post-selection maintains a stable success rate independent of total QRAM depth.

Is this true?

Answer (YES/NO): NO